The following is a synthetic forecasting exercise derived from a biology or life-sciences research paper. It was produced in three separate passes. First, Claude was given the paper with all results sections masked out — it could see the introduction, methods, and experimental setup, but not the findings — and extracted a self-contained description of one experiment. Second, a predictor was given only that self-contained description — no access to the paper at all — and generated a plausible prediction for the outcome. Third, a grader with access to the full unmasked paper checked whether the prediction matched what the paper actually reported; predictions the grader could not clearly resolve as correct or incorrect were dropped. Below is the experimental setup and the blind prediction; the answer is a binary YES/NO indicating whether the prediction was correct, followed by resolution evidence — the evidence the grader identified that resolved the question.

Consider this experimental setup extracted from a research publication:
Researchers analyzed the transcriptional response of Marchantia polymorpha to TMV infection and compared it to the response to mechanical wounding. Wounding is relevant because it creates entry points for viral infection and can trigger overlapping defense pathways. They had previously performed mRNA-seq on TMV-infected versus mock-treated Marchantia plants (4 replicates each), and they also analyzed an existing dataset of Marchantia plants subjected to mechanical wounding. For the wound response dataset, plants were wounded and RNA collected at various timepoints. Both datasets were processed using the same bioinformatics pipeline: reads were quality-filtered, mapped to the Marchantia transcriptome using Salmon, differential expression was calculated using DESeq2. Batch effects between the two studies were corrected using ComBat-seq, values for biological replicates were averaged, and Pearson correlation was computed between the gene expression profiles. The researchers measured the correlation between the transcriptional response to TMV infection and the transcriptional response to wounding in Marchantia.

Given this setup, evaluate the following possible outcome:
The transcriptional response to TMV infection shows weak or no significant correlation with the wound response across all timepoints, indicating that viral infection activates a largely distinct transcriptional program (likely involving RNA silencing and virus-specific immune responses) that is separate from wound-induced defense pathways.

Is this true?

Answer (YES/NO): NO